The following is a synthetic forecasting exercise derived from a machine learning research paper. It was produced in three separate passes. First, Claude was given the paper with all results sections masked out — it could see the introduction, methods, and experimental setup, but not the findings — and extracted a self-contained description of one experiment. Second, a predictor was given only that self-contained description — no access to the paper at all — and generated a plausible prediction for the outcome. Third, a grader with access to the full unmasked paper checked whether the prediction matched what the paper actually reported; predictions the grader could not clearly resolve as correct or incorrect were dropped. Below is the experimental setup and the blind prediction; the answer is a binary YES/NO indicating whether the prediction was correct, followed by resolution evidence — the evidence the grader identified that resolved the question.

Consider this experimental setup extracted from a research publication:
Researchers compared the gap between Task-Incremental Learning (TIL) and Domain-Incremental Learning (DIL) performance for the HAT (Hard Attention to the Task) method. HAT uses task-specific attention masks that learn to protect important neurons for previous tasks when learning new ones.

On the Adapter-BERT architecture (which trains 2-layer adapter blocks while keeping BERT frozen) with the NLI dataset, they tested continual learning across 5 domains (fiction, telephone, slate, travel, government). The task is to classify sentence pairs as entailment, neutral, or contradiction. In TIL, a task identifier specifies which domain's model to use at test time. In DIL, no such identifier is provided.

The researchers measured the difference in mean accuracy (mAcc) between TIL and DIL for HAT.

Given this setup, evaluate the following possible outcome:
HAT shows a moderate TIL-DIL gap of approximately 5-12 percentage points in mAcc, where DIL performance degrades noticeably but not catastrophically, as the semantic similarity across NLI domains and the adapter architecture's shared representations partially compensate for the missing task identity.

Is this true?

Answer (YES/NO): NO